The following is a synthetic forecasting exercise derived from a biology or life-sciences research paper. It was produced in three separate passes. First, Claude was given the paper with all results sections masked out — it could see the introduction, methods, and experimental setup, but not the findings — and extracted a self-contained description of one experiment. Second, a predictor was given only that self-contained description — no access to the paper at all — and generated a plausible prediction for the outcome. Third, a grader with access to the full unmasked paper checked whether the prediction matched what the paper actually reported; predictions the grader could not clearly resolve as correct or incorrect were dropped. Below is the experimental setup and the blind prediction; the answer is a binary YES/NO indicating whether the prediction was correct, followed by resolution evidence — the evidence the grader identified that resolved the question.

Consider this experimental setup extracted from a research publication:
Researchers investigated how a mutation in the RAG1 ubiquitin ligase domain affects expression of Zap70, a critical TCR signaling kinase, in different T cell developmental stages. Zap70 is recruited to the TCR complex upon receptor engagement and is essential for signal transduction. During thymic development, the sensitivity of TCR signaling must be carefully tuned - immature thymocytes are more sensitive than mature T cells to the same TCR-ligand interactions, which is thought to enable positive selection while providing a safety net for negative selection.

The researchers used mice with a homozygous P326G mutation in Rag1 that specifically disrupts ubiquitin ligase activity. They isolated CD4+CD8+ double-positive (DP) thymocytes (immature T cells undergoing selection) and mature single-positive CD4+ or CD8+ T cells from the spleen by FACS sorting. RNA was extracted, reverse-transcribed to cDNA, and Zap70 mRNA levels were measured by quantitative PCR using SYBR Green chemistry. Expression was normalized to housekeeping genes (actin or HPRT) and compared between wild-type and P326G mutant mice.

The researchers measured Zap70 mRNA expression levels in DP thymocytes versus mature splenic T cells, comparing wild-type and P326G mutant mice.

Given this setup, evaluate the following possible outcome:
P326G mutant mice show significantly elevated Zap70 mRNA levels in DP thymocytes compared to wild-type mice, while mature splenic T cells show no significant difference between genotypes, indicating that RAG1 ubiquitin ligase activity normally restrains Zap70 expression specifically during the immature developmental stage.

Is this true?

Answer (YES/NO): NO